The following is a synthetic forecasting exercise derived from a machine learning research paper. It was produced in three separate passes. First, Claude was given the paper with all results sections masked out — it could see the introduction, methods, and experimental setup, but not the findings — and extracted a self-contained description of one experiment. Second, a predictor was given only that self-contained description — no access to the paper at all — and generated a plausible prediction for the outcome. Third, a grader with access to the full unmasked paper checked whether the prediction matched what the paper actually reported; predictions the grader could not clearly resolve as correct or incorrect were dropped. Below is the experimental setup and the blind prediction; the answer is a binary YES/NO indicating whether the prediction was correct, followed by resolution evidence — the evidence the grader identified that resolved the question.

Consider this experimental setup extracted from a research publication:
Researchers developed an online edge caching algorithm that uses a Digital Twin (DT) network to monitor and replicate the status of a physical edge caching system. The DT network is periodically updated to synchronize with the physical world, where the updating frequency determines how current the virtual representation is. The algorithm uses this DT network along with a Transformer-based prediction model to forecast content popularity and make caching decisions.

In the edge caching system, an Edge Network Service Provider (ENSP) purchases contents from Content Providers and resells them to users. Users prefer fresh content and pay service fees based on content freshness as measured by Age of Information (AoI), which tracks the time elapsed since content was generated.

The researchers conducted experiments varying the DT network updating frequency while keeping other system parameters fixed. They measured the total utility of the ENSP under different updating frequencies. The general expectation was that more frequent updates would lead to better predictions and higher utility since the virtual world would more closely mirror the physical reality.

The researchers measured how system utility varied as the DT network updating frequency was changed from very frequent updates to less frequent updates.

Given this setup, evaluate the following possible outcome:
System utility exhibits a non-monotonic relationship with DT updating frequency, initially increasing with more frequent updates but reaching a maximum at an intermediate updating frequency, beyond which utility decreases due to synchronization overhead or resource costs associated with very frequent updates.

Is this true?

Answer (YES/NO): NO